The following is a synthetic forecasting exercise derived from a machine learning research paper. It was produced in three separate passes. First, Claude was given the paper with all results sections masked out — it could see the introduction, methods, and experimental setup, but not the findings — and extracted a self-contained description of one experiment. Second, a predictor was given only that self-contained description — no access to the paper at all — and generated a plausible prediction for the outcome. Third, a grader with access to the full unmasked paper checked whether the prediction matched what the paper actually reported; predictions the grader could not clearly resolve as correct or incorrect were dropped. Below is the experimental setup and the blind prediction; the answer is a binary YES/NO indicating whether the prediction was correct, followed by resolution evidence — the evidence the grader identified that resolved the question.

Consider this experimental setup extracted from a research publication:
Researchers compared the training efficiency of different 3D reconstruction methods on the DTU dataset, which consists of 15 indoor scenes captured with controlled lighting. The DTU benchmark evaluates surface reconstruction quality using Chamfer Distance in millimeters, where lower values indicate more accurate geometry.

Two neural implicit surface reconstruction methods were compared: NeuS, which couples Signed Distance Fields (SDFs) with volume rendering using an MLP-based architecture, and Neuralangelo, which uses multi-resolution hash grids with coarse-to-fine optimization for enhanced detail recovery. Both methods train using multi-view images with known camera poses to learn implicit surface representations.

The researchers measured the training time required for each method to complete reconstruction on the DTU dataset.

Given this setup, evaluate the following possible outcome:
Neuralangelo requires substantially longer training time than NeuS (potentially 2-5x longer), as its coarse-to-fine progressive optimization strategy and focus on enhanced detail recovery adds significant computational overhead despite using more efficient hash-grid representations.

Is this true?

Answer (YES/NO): NO